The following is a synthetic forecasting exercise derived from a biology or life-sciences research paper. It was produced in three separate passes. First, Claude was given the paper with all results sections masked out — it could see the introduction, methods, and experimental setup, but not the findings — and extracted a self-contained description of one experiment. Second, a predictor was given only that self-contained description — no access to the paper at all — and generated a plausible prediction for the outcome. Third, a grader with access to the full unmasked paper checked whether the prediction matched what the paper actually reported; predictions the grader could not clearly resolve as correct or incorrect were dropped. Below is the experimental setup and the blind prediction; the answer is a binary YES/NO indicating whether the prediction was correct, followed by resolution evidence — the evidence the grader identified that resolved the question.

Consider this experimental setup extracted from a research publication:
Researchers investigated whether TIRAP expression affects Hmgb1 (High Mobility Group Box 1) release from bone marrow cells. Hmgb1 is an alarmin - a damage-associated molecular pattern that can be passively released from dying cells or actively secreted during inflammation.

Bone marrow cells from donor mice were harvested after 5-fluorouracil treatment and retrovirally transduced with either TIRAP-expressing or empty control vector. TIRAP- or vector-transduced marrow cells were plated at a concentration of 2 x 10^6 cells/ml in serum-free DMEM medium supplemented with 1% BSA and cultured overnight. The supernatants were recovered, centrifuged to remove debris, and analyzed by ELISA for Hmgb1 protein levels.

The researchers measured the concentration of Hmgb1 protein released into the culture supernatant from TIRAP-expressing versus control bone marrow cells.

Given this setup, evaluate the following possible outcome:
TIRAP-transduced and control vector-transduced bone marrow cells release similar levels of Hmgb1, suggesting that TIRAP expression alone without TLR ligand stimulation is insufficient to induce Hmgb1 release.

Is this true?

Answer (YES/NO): NO